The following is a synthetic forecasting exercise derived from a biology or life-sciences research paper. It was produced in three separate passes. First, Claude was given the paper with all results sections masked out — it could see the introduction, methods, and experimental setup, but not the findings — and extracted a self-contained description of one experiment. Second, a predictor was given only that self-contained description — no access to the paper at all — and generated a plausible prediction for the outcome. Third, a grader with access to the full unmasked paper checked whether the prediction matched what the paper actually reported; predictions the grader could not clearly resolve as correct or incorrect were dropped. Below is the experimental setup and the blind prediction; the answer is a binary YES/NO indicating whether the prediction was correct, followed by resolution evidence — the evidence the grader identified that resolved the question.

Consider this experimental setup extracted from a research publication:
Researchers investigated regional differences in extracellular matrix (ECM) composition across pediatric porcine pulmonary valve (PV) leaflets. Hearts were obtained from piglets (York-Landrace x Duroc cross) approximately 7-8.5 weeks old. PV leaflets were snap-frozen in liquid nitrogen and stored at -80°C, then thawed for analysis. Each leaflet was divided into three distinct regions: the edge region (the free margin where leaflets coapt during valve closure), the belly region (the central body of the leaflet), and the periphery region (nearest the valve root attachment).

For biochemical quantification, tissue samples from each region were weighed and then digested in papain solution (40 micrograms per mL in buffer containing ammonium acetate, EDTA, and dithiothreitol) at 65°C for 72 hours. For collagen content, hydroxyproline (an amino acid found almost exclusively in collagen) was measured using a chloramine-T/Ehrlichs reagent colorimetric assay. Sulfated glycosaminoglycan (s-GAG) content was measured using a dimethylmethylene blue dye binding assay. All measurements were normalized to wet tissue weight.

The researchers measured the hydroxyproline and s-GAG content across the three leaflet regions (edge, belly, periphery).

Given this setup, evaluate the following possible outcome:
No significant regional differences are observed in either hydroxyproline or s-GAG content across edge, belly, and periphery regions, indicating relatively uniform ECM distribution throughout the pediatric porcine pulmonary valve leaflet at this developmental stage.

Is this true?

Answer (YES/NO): YES